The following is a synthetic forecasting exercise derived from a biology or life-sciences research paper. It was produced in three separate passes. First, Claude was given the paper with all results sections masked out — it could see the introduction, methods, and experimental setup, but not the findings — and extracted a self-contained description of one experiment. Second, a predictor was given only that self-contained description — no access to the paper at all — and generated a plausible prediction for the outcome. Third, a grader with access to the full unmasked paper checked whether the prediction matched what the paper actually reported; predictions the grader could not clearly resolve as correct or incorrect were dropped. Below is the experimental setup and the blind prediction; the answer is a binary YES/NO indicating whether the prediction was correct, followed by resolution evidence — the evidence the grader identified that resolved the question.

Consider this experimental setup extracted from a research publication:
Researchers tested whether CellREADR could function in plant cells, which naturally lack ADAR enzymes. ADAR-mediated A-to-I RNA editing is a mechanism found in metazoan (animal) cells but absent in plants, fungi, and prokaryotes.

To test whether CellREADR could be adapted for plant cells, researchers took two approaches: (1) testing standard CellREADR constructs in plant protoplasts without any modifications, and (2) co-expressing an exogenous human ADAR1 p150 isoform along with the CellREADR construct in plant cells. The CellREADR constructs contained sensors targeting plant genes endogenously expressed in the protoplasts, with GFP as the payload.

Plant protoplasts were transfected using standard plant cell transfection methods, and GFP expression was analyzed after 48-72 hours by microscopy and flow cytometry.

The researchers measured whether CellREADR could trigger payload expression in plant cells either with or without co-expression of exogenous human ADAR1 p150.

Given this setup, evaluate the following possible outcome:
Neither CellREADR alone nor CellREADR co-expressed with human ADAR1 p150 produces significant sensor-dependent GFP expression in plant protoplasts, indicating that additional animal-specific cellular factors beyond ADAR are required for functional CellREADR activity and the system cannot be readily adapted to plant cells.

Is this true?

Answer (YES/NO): NO